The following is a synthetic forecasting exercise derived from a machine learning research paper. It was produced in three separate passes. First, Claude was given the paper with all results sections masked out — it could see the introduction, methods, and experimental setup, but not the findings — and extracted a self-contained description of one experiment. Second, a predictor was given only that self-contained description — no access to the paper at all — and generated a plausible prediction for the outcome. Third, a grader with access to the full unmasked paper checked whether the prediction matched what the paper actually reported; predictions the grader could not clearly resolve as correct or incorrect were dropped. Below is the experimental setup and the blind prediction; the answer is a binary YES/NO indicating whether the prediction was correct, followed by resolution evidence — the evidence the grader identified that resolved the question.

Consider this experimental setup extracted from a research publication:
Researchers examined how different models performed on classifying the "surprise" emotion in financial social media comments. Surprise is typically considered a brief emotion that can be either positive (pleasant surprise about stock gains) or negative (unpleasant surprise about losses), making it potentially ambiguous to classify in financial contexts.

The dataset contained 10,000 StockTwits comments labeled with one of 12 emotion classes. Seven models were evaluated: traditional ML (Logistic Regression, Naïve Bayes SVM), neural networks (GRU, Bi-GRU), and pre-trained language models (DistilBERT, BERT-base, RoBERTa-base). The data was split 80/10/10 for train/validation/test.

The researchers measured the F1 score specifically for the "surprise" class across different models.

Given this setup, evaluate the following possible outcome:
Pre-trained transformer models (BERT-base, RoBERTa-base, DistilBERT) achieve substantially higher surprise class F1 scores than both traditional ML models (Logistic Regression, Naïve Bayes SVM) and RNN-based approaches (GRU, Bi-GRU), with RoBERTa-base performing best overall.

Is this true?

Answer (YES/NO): NO